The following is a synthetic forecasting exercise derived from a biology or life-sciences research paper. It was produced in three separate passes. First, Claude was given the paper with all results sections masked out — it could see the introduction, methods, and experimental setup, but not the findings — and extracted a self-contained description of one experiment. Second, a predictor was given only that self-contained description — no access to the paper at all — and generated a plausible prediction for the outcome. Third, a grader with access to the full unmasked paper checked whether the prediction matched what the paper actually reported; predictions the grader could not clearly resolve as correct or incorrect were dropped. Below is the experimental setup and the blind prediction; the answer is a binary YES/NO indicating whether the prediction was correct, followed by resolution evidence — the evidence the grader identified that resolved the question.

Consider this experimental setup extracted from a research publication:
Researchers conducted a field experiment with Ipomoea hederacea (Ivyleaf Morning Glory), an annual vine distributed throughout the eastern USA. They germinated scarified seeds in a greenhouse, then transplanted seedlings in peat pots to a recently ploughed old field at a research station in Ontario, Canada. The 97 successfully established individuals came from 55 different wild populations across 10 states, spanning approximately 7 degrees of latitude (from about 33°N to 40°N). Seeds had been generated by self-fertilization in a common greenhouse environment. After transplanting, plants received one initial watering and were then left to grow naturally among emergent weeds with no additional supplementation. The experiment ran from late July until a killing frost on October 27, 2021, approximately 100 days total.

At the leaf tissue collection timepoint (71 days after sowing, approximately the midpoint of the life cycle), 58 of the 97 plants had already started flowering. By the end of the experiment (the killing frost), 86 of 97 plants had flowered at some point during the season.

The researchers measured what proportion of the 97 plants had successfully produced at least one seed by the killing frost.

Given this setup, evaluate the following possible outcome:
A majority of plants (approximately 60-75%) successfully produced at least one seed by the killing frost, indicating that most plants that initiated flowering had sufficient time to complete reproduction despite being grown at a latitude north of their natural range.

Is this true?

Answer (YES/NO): NO